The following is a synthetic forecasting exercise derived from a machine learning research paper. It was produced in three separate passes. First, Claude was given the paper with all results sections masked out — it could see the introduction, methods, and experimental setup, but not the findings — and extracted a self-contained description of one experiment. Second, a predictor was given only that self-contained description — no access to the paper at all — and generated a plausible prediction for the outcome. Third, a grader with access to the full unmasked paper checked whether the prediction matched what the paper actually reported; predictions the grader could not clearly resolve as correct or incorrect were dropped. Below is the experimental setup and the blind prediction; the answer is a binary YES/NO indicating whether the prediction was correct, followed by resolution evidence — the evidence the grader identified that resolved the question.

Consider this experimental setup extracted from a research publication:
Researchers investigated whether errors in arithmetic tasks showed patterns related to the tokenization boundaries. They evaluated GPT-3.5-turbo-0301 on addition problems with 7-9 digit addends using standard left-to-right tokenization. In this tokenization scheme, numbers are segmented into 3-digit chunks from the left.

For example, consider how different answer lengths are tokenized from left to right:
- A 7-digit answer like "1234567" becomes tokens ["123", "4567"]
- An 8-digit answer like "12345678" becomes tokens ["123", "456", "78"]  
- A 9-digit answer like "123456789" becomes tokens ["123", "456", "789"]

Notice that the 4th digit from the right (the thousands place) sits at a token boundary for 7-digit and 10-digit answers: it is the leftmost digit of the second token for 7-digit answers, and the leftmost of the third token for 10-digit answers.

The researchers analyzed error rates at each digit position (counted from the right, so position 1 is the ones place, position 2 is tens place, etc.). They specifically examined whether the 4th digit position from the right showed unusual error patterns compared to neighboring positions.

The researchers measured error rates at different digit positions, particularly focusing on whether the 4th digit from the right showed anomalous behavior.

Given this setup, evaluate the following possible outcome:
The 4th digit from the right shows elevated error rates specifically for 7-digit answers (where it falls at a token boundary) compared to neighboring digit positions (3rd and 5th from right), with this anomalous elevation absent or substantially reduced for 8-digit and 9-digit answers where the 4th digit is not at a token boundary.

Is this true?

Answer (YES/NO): NO